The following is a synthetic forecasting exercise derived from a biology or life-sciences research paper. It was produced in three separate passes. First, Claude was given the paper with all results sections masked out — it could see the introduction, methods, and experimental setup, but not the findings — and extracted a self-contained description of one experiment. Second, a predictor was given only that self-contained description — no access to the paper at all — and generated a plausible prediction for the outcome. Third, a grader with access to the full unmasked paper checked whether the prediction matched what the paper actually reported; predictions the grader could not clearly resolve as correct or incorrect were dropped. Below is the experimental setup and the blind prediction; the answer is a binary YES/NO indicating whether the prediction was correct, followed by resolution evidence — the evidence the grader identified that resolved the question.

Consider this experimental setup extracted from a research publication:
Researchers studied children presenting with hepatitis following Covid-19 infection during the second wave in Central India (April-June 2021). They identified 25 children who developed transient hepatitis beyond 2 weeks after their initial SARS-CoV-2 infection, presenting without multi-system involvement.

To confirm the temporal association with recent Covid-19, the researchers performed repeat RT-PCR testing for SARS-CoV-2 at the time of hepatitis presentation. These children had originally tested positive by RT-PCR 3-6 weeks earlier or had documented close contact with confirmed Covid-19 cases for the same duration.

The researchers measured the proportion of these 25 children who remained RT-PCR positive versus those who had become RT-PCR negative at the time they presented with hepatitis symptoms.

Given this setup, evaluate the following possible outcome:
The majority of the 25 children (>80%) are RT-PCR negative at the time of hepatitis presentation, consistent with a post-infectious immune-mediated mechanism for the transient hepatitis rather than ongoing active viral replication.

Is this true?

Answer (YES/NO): YES